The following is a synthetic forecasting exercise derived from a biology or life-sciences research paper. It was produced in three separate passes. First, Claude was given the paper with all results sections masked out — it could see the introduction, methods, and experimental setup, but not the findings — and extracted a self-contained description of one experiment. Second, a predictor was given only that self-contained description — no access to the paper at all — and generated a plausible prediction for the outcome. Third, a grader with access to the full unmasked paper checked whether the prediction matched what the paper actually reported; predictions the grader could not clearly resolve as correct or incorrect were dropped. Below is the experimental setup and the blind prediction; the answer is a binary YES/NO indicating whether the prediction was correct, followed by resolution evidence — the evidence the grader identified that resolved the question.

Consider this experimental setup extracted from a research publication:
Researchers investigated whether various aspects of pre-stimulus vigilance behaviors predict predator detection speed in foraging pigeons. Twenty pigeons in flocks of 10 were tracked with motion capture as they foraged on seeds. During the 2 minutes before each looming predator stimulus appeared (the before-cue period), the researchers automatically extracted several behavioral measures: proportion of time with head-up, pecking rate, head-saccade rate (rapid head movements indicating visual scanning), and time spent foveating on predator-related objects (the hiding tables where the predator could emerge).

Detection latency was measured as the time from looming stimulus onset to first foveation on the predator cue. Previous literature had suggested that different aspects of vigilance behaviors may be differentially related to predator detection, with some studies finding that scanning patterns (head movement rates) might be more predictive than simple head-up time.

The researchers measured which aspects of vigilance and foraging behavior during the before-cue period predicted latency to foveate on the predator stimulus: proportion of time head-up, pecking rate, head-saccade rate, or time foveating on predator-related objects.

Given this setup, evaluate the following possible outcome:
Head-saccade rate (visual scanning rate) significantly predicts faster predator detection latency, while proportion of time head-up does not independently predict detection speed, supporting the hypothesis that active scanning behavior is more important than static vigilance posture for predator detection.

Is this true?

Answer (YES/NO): NO